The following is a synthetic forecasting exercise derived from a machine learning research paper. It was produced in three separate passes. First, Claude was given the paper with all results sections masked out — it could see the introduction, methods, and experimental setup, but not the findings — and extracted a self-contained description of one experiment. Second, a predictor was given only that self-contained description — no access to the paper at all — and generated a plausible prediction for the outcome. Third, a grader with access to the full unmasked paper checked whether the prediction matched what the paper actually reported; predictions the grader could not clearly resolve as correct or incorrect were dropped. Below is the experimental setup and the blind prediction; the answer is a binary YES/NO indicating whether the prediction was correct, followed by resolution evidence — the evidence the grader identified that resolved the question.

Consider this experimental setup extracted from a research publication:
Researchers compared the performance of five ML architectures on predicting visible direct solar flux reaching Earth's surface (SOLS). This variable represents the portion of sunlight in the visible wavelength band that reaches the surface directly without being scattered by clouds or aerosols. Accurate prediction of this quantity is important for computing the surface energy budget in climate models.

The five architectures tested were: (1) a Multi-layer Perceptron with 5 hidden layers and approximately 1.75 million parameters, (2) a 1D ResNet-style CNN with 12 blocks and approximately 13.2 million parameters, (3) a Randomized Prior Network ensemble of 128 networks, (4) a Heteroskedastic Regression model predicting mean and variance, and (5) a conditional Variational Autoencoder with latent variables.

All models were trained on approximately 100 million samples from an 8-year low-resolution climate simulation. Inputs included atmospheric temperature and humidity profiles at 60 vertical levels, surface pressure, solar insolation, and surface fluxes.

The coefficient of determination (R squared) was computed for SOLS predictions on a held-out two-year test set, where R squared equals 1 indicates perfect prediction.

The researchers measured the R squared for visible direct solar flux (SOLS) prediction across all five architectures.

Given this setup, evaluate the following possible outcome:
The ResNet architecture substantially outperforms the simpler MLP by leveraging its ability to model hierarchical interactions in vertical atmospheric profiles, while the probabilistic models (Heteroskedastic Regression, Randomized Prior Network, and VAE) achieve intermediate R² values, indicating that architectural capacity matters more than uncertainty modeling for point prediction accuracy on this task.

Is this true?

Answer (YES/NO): NO